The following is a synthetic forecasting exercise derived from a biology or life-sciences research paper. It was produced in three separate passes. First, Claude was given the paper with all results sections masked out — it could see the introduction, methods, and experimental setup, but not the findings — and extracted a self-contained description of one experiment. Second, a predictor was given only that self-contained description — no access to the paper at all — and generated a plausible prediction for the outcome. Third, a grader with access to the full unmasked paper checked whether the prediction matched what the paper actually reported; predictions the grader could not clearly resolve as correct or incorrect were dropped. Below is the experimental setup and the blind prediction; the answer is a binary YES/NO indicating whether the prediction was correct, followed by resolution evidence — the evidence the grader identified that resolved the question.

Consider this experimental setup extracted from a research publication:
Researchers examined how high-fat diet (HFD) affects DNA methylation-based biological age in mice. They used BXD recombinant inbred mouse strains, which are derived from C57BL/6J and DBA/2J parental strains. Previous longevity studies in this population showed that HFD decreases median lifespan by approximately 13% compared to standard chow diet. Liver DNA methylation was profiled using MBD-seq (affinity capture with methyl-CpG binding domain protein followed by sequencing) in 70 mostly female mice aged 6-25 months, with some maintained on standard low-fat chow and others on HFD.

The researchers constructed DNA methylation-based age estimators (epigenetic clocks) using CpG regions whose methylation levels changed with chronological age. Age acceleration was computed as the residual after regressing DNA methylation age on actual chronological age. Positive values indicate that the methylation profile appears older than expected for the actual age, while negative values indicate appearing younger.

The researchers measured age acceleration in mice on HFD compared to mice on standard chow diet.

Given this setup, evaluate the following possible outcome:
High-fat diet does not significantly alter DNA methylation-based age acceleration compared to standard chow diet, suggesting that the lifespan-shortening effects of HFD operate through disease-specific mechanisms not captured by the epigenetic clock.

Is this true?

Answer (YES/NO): NO